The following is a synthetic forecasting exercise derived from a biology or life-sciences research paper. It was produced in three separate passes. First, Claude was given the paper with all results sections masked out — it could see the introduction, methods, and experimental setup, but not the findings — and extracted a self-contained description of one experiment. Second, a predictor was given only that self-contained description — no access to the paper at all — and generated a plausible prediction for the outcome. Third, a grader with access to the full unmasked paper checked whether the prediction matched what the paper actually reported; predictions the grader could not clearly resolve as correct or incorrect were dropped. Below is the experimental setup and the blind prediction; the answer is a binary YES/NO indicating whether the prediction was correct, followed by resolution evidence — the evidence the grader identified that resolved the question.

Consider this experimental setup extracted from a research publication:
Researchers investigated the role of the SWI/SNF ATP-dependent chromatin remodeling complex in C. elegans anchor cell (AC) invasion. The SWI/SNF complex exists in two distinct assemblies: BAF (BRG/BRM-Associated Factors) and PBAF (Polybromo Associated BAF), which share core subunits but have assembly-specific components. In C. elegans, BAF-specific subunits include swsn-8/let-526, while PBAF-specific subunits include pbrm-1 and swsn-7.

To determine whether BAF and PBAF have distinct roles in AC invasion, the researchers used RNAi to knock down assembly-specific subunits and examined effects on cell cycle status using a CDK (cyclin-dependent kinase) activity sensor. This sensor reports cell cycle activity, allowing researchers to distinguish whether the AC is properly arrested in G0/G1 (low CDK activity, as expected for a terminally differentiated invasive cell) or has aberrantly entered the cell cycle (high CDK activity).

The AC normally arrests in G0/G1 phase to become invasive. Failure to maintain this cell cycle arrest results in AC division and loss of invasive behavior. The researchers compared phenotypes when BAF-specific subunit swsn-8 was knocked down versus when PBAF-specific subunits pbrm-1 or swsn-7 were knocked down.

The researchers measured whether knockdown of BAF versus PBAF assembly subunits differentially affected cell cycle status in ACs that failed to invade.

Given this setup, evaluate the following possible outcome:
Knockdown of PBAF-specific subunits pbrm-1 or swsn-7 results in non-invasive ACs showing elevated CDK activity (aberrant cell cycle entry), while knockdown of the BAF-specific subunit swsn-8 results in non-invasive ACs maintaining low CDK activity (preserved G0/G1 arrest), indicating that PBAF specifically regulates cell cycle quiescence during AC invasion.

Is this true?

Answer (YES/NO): NO